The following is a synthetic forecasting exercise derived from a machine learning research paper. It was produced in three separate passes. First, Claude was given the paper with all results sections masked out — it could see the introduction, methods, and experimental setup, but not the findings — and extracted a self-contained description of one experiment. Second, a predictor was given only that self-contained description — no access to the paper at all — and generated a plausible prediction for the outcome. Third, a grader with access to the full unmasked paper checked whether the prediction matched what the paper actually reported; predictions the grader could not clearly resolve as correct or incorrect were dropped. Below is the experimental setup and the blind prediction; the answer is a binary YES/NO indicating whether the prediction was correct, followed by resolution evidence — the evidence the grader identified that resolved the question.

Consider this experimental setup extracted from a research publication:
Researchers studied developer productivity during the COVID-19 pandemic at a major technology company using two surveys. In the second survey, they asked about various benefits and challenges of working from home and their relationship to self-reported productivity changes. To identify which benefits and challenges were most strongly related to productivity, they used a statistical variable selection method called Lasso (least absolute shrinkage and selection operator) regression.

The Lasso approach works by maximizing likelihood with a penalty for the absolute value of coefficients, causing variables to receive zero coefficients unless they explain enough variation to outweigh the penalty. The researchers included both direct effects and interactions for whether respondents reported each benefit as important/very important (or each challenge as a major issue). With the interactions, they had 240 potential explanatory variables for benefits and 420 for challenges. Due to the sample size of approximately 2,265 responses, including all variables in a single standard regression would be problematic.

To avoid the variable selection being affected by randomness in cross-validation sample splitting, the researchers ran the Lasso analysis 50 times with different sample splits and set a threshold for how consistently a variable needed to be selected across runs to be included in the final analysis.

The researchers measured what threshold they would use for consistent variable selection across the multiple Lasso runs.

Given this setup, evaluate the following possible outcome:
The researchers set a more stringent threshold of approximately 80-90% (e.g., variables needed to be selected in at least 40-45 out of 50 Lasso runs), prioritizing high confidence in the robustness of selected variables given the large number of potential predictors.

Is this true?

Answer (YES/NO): NO